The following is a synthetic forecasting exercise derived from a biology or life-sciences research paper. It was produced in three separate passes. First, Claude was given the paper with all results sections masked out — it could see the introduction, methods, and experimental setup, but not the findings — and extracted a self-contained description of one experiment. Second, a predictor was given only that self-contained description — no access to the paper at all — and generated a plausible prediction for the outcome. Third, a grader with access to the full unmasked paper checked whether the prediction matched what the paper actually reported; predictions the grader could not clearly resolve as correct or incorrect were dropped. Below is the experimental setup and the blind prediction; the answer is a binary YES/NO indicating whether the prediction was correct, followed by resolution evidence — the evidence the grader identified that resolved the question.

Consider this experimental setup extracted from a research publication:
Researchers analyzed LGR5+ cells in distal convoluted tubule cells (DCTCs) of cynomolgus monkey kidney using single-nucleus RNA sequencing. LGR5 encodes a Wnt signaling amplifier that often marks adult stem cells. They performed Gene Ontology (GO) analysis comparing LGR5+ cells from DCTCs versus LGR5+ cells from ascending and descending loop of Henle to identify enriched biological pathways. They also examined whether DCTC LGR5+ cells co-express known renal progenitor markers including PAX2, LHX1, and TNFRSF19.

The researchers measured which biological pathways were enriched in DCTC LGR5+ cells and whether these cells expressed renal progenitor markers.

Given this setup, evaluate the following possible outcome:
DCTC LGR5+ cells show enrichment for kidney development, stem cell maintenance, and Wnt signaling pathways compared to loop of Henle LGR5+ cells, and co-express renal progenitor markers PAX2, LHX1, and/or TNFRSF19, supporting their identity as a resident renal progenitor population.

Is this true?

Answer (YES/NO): NO